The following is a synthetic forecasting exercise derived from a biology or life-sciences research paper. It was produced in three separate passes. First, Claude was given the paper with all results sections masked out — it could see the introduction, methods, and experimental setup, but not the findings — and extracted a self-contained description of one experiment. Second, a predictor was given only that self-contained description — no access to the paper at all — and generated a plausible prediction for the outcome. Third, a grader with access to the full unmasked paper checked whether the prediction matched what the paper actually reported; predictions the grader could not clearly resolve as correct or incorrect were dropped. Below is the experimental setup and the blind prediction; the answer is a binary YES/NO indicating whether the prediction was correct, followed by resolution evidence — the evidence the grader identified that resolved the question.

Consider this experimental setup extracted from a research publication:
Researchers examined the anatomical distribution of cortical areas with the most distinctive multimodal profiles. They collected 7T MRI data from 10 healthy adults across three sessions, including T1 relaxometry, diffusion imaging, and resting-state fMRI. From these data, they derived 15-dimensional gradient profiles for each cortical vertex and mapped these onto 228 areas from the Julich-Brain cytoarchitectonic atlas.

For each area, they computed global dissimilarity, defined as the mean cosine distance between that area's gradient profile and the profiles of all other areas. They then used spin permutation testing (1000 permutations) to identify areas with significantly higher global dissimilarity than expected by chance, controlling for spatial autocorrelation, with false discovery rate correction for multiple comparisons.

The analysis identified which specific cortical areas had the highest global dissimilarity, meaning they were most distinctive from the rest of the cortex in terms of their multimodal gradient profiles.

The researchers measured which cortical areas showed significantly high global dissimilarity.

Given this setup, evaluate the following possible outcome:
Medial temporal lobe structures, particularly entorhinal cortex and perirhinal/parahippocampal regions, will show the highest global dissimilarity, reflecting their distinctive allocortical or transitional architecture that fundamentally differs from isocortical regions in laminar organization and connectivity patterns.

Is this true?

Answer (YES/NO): NO